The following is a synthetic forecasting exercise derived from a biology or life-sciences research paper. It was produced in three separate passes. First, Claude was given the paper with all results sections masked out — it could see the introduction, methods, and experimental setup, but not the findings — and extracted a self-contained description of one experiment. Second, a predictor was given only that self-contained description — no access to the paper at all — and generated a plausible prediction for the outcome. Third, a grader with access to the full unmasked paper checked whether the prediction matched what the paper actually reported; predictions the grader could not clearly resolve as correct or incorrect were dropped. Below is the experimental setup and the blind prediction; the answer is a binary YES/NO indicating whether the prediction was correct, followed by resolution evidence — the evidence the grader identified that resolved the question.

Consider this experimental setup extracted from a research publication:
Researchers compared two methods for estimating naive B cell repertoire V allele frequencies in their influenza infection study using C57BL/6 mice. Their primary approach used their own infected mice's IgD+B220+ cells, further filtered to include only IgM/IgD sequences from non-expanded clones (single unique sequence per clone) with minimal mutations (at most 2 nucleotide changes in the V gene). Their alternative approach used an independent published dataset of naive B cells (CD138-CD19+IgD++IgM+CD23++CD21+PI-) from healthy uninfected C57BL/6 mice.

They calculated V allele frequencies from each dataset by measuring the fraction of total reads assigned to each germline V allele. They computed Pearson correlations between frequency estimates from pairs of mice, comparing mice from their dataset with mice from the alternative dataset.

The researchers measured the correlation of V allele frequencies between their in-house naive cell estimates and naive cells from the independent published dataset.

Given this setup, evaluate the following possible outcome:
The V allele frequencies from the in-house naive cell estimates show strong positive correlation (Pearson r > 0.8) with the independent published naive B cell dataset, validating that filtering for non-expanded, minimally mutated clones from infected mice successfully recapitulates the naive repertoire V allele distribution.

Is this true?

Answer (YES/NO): NO